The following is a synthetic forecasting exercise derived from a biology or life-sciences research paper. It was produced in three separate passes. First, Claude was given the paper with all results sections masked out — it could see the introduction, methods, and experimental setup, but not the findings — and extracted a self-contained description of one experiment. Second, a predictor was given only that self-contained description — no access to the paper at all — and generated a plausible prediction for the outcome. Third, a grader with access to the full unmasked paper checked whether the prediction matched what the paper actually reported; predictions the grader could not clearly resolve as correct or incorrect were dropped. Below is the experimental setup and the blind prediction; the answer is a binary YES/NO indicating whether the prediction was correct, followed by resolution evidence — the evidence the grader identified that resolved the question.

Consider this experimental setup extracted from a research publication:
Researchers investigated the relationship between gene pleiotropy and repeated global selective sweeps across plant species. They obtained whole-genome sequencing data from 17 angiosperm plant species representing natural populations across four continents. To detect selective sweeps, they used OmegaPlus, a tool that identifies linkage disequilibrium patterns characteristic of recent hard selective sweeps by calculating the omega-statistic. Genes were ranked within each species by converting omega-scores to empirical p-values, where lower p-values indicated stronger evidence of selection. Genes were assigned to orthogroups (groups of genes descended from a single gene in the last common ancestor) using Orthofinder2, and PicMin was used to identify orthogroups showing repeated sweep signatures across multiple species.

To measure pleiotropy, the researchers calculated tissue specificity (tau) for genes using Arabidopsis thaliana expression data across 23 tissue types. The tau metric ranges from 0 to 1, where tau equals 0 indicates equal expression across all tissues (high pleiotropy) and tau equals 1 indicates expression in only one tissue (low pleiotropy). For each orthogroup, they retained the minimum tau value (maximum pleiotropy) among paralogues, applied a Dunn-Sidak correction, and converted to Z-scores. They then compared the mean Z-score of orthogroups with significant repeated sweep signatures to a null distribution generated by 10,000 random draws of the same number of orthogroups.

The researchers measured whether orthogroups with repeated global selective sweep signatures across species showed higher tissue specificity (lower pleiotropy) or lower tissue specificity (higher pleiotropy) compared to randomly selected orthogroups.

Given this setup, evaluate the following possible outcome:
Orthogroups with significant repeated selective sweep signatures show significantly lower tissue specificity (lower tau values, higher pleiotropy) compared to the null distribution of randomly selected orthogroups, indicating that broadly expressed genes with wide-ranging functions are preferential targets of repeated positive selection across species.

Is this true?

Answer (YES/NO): NO